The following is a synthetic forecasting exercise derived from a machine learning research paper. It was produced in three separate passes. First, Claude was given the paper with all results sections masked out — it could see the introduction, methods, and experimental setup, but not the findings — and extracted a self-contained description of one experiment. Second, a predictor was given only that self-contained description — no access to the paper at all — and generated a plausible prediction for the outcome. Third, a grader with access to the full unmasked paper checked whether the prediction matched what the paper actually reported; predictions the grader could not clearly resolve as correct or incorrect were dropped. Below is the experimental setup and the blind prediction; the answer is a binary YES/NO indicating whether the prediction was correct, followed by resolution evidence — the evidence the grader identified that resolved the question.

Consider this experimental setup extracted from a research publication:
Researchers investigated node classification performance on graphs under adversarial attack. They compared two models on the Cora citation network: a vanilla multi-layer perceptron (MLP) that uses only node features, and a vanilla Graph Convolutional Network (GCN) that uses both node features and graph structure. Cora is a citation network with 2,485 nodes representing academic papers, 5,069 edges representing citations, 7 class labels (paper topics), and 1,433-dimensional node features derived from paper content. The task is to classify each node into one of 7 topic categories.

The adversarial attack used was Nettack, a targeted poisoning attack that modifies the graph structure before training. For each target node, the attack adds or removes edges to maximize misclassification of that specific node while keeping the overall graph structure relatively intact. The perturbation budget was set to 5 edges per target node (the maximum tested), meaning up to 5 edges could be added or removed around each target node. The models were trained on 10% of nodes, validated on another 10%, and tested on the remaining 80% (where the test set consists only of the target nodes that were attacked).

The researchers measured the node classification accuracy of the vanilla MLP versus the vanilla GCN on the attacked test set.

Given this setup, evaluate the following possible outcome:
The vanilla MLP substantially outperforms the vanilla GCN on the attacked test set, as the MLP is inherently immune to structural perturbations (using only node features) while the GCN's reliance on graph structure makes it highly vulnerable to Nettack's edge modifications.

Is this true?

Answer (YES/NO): YES